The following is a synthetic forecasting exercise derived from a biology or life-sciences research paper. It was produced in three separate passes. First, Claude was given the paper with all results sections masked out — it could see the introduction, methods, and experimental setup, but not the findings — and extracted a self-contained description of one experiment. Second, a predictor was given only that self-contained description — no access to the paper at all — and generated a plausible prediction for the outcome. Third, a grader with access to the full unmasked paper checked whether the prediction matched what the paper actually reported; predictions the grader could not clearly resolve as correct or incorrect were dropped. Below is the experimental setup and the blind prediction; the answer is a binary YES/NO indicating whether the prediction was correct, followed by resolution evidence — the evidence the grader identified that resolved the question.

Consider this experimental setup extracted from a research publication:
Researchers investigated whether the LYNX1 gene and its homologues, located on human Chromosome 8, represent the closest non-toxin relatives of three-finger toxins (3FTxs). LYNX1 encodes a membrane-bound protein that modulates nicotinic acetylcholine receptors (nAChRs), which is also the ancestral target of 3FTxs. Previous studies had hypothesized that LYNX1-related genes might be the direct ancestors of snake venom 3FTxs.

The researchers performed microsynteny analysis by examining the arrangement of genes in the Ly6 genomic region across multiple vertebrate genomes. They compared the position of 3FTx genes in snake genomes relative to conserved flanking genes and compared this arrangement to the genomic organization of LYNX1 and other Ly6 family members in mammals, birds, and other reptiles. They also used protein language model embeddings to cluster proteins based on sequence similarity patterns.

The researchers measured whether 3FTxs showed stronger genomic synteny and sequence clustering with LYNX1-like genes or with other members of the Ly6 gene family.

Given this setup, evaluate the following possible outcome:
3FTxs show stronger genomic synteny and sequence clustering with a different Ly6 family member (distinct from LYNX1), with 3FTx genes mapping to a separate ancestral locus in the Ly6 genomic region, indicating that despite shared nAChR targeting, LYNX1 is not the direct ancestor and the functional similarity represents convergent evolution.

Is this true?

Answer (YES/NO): NO